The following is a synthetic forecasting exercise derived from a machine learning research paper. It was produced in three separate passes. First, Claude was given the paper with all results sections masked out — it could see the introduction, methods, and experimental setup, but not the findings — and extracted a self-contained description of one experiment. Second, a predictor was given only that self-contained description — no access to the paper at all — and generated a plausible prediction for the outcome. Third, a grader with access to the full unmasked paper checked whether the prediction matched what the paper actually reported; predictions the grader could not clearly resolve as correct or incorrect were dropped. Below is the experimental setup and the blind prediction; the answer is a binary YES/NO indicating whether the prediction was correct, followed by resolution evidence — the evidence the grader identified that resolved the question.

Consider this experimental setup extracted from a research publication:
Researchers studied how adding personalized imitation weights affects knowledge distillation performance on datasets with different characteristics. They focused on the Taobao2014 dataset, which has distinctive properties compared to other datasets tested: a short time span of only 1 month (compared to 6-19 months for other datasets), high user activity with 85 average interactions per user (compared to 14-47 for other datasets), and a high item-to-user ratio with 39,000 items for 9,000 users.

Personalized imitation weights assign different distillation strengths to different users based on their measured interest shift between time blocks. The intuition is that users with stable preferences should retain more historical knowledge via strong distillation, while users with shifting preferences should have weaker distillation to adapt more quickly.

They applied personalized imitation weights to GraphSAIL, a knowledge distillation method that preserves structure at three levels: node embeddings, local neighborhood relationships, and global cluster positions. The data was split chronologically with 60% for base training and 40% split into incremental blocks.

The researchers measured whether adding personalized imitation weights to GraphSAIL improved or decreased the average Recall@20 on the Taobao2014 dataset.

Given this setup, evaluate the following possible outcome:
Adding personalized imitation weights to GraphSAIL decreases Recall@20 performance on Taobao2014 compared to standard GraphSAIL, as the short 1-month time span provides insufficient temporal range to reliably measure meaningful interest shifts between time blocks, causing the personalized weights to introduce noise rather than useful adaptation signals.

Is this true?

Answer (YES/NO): YES